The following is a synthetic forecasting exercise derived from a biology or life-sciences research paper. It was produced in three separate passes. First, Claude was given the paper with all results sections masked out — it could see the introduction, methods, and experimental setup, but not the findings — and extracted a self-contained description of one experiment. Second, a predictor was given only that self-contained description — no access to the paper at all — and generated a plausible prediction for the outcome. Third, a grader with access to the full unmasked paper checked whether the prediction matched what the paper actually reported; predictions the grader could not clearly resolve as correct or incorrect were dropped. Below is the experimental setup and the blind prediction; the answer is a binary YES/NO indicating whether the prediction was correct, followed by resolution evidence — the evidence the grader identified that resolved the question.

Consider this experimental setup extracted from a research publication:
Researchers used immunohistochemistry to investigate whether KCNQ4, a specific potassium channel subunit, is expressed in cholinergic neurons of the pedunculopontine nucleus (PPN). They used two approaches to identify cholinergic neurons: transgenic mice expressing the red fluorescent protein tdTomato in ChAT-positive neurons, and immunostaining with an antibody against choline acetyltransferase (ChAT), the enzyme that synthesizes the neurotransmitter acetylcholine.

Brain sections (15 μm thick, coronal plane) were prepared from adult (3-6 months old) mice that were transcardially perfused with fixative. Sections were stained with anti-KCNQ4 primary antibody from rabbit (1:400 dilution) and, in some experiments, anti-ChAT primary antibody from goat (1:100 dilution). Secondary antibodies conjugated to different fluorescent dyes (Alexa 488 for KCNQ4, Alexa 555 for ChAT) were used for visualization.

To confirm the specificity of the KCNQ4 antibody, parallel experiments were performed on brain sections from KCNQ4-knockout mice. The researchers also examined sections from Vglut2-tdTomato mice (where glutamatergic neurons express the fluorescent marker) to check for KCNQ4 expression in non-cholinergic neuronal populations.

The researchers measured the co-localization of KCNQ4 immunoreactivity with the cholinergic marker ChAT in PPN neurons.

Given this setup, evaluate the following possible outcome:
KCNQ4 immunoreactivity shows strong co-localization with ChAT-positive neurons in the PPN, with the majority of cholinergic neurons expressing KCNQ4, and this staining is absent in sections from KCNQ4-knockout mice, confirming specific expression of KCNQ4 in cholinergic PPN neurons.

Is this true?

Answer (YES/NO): NO